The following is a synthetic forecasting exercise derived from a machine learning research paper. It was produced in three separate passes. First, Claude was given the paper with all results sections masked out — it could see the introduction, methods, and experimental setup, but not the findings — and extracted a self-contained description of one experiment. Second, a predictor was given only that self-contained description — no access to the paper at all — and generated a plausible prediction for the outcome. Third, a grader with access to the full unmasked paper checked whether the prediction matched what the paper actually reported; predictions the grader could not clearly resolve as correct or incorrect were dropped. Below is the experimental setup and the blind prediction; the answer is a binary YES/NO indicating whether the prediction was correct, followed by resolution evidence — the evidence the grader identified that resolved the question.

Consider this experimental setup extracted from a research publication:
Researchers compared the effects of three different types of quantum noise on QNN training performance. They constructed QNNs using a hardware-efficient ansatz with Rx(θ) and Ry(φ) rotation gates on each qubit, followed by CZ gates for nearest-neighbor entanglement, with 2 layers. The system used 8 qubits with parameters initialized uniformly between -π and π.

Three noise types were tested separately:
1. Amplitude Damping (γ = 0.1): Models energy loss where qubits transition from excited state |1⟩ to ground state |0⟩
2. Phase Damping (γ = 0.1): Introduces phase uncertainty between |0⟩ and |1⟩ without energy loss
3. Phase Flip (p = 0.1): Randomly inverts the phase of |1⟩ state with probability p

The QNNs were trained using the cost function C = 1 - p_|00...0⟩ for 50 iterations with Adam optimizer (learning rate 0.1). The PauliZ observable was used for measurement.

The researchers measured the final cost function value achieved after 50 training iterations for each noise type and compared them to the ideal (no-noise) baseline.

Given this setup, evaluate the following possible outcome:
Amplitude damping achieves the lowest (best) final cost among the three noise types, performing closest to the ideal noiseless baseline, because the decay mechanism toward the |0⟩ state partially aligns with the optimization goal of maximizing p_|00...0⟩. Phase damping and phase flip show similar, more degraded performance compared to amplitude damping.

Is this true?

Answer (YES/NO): NO